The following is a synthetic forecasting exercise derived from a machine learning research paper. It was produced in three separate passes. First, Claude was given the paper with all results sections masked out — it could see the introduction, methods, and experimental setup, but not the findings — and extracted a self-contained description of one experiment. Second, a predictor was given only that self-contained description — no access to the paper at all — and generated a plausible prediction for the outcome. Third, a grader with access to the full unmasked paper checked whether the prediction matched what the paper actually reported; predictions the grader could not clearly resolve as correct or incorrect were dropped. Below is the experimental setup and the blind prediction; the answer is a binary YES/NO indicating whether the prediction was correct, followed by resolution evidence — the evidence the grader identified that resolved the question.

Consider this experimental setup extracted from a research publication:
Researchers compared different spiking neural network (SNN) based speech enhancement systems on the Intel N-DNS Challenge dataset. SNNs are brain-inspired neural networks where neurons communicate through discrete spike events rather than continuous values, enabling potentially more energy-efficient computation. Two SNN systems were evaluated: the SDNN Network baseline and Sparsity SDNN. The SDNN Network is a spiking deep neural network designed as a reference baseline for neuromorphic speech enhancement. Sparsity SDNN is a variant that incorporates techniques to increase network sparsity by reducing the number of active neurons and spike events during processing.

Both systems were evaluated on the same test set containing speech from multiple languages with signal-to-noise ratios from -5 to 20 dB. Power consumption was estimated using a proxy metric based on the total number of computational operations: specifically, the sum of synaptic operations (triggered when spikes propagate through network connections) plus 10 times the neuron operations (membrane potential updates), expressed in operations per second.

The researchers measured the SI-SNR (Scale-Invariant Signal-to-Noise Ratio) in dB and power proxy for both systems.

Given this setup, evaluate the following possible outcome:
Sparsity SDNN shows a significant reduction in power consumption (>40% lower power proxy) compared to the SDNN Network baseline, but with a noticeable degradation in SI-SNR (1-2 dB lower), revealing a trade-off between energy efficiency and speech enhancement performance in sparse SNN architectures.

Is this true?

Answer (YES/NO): NO